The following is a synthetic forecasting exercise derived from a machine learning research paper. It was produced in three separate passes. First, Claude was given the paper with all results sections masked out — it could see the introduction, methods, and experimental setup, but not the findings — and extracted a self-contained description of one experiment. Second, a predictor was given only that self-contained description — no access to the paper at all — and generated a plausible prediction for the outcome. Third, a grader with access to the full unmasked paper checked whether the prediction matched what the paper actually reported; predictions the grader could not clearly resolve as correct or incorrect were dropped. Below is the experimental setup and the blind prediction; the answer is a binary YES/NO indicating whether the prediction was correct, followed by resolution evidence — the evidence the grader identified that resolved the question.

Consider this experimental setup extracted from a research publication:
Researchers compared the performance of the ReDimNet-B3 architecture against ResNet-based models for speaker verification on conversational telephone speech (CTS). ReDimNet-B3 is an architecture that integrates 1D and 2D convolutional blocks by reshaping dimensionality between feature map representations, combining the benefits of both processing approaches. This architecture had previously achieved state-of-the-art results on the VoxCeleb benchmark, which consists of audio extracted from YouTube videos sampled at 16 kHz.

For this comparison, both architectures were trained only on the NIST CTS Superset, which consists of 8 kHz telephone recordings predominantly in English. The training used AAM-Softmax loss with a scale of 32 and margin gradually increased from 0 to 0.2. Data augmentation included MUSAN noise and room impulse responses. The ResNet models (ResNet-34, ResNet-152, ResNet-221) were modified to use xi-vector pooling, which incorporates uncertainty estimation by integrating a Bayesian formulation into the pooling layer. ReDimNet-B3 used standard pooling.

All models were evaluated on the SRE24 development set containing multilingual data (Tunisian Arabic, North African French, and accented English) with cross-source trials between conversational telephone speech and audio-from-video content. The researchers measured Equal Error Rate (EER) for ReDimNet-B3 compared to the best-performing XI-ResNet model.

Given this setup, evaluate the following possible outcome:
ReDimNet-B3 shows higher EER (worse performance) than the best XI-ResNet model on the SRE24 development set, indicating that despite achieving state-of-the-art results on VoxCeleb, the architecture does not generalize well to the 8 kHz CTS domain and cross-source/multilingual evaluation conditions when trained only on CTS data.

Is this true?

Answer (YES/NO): YES